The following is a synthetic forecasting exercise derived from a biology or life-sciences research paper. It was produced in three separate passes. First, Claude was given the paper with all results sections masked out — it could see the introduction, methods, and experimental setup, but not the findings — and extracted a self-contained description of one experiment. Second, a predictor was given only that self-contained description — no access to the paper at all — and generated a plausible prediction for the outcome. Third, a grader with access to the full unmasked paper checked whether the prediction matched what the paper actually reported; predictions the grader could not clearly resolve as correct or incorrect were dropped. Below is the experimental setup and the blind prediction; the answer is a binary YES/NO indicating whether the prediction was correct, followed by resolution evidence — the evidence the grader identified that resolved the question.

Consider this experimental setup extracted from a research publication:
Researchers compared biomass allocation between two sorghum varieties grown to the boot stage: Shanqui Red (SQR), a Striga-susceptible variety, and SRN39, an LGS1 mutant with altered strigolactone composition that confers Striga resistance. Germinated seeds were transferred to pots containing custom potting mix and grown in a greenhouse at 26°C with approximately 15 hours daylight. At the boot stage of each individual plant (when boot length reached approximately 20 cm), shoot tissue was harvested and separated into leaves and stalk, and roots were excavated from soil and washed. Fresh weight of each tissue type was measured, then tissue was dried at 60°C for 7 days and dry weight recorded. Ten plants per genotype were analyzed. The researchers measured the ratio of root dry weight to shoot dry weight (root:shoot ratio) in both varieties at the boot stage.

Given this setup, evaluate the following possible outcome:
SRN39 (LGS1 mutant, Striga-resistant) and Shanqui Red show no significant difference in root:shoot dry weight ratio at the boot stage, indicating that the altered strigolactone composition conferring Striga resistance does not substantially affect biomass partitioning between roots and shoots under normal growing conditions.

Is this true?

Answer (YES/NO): NO